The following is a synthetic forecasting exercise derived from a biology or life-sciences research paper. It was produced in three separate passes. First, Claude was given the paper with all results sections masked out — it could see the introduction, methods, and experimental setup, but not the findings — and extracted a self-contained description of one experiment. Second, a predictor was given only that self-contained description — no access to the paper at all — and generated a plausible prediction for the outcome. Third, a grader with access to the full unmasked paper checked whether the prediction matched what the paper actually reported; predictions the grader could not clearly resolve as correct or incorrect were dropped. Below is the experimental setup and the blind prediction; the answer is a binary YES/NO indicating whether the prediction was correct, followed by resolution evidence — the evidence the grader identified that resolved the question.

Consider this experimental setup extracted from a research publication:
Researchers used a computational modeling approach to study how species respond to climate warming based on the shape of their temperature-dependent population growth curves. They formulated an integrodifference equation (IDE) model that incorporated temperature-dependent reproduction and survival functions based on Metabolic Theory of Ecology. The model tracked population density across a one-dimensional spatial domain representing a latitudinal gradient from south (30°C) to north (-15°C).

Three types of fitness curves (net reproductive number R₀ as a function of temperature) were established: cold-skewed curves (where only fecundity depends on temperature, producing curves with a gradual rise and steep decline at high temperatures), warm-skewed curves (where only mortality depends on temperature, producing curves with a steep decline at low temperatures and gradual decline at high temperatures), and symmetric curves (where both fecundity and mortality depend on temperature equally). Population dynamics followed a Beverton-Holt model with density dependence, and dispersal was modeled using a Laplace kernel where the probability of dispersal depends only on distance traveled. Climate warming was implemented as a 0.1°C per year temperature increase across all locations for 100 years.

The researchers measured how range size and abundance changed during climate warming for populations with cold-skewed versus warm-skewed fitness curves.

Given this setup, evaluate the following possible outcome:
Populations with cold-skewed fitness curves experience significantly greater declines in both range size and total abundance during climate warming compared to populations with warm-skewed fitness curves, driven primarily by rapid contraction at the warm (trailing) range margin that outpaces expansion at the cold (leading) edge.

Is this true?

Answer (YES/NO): NO